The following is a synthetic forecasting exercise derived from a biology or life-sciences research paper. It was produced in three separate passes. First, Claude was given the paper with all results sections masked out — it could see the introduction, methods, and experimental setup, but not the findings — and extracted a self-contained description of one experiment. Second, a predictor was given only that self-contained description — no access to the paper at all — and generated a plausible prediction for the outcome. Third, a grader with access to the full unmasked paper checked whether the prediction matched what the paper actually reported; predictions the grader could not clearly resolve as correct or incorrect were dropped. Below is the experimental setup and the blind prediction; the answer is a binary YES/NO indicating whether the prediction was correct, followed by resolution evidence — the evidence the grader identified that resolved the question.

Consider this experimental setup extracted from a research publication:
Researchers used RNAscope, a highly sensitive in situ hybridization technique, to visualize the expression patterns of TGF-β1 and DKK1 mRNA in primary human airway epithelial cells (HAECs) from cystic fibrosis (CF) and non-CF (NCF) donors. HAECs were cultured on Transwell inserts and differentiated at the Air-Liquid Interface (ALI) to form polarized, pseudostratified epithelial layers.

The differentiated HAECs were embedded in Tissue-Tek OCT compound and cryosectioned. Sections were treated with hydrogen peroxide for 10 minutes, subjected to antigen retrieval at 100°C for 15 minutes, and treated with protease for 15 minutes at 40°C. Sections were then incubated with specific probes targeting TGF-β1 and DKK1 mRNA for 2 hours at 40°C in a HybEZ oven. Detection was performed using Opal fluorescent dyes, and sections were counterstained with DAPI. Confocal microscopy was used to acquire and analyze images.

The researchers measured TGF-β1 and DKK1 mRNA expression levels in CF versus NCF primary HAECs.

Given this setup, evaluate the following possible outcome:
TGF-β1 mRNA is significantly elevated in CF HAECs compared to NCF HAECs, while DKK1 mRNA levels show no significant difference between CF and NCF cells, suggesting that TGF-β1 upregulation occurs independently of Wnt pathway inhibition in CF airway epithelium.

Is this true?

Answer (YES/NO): NO